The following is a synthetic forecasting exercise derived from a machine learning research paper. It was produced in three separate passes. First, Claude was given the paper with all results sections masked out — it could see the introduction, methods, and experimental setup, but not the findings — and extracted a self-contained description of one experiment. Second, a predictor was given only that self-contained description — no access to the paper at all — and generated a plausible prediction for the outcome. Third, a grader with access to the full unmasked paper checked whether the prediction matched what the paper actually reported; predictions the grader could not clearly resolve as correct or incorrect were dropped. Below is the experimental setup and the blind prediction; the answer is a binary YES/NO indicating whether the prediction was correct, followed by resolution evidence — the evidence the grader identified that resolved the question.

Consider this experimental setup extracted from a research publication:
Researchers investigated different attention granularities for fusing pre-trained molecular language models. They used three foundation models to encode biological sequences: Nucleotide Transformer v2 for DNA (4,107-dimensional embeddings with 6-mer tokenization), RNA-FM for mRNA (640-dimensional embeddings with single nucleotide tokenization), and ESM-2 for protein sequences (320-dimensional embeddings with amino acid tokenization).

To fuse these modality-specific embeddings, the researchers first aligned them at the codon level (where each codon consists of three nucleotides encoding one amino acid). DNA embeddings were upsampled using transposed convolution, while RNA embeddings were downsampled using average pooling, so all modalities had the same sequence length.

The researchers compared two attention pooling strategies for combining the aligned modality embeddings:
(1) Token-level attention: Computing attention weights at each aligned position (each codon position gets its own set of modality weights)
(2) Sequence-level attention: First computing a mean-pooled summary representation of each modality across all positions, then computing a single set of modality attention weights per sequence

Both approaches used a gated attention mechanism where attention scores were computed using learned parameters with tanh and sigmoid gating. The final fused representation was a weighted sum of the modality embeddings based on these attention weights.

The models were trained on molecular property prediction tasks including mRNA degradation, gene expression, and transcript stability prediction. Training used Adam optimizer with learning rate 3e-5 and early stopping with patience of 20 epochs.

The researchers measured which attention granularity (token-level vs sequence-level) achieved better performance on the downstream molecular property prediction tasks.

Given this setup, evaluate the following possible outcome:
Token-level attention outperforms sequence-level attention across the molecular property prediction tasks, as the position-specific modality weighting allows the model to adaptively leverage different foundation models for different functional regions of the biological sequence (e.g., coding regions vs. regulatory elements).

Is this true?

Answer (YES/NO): NO